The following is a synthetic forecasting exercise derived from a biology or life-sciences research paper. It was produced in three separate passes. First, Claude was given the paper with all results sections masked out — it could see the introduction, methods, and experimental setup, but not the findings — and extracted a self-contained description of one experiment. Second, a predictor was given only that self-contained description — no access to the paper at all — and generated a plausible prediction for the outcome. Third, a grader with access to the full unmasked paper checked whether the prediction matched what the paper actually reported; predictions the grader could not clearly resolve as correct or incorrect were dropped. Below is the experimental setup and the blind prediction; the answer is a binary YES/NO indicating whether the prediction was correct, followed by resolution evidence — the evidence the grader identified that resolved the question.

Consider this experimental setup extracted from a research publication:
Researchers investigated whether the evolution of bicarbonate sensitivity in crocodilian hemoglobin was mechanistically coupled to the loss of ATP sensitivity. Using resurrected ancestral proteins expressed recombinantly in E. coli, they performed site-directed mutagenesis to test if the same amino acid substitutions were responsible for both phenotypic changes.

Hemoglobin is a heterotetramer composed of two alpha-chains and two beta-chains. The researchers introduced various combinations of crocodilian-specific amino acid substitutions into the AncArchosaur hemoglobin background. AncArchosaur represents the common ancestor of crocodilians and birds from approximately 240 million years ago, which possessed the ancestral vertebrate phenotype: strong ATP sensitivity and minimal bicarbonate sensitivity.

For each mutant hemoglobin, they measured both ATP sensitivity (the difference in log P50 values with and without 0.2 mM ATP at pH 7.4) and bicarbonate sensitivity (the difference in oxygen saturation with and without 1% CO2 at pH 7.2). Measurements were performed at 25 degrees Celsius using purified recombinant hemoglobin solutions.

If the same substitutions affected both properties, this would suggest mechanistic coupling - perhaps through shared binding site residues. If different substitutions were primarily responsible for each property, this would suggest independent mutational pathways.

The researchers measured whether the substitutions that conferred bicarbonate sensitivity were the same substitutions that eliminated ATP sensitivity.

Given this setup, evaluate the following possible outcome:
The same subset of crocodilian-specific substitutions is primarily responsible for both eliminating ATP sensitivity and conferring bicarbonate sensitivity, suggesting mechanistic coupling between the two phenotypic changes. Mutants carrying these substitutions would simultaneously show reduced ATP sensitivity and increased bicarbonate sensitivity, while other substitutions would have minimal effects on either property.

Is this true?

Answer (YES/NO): NO